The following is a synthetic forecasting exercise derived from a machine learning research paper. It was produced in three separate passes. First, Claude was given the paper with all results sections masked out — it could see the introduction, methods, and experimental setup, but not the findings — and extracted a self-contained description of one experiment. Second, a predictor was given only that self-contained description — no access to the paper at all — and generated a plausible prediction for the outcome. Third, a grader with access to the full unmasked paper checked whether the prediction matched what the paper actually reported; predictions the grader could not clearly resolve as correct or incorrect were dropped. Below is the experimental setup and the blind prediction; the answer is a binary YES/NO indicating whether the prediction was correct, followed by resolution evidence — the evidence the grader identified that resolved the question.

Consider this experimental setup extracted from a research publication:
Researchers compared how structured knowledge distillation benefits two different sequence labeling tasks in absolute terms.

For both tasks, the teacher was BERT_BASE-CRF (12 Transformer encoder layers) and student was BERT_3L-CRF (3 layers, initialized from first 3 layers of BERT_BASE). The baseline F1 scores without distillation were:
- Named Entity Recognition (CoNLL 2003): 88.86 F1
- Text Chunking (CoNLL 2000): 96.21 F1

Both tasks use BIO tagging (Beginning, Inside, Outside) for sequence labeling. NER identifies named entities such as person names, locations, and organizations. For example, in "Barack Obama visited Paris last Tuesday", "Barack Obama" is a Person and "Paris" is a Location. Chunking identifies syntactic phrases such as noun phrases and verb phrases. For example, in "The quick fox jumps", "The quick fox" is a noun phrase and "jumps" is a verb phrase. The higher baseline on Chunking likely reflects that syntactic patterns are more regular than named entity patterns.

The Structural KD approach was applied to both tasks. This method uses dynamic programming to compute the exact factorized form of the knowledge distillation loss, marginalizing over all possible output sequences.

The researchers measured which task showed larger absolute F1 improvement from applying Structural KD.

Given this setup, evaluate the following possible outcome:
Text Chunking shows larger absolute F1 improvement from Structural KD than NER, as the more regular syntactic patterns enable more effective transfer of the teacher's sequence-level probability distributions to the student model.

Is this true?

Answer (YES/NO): NO